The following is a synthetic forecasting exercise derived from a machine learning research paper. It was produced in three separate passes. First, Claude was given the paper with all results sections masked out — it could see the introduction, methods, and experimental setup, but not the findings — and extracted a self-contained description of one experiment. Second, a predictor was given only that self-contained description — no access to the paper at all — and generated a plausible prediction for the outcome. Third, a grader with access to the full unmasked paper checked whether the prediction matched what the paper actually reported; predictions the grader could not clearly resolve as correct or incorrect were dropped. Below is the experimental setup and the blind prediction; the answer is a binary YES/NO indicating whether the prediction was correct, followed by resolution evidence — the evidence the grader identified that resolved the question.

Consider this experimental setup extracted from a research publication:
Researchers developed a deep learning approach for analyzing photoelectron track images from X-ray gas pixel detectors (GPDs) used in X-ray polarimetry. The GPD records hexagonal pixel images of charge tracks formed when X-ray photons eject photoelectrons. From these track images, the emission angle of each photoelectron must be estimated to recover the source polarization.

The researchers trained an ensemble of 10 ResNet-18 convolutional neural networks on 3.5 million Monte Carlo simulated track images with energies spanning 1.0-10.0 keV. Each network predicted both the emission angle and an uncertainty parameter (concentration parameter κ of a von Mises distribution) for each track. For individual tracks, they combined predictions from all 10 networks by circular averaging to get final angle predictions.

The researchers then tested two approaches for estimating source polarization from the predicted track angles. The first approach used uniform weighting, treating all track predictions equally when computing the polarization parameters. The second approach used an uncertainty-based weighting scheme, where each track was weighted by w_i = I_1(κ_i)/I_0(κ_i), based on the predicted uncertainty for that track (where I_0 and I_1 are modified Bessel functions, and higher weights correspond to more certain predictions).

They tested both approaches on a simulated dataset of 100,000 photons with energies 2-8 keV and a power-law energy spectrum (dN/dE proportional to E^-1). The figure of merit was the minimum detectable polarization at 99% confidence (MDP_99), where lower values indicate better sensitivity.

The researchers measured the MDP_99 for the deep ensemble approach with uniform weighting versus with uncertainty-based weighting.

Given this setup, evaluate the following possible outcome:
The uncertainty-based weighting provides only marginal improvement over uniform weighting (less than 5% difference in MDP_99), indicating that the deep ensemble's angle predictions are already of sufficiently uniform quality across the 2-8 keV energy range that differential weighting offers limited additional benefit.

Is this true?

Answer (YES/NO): NO